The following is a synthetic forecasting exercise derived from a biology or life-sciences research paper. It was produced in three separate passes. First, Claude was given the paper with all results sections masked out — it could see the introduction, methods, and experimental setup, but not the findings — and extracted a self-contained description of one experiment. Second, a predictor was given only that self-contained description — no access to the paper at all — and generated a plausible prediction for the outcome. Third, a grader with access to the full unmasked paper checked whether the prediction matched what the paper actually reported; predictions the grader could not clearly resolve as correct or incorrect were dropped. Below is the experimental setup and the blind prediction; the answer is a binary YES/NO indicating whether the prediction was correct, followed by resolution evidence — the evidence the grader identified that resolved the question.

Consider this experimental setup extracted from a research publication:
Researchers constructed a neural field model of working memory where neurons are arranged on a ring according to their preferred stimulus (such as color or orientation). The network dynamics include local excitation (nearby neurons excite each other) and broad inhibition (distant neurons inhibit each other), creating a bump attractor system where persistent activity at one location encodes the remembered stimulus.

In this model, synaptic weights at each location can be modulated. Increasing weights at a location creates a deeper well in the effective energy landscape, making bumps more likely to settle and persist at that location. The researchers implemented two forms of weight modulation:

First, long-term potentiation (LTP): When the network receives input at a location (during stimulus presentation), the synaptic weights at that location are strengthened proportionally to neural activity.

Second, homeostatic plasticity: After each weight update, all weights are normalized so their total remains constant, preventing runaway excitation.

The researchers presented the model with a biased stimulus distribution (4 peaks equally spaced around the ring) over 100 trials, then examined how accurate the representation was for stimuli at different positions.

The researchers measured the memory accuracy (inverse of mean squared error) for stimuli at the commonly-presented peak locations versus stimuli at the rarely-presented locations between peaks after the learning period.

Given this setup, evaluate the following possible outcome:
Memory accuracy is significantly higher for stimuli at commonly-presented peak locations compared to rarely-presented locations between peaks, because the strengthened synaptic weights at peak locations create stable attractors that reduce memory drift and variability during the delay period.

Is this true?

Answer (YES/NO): YES